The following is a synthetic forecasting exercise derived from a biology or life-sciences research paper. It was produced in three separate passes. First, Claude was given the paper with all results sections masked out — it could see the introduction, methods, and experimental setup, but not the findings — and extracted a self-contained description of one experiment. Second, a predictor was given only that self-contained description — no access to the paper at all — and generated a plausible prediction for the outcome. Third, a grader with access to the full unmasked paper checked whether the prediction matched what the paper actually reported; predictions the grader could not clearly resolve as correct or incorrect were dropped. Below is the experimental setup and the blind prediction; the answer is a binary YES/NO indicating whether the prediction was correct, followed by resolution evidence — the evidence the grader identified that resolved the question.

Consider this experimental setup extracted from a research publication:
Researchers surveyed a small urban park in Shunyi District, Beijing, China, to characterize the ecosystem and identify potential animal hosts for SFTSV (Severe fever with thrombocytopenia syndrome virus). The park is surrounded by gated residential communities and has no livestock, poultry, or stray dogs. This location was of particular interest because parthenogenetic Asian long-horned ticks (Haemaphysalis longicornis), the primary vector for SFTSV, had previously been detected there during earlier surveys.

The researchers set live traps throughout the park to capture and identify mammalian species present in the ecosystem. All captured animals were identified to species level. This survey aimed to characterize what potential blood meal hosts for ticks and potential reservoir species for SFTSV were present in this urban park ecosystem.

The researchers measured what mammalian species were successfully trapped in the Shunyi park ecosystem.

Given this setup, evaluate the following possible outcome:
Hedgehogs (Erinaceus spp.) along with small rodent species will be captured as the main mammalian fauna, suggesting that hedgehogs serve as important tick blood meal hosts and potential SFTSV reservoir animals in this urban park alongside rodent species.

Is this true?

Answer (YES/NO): NO